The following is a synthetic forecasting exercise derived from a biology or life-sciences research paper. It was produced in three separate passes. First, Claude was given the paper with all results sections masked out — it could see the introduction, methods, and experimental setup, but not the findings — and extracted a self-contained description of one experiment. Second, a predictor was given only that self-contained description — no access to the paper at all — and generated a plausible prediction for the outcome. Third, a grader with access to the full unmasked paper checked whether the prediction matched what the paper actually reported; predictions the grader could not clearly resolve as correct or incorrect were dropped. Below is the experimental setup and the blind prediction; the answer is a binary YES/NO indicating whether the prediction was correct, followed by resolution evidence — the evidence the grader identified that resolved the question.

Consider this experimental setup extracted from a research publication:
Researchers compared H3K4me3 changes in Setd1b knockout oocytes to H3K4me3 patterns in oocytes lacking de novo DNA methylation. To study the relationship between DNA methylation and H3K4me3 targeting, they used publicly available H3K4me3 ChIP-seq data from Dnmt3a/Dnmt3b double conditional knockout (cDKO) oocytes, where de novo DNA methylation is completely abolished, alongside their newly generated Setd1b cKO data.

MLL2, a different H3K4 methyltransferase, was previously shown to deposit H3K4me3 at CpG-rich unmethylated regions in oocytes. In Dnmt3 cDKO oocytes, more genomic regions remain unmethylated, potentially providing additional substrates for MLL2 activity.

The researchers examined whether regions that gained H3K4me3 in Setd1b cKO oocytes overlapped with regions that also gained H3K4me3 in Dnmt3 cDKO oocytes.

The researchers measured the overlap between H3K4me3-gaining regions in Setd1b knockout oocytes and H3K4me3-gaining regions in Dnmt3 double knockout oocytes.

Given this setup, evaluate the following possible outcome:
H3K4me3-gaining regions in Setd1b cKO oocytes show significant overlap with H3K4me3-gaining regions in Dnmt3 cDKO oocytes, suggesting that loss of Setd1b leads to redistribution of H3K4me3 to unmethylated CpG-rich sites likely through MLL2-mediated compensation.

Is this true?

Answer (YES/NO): YES